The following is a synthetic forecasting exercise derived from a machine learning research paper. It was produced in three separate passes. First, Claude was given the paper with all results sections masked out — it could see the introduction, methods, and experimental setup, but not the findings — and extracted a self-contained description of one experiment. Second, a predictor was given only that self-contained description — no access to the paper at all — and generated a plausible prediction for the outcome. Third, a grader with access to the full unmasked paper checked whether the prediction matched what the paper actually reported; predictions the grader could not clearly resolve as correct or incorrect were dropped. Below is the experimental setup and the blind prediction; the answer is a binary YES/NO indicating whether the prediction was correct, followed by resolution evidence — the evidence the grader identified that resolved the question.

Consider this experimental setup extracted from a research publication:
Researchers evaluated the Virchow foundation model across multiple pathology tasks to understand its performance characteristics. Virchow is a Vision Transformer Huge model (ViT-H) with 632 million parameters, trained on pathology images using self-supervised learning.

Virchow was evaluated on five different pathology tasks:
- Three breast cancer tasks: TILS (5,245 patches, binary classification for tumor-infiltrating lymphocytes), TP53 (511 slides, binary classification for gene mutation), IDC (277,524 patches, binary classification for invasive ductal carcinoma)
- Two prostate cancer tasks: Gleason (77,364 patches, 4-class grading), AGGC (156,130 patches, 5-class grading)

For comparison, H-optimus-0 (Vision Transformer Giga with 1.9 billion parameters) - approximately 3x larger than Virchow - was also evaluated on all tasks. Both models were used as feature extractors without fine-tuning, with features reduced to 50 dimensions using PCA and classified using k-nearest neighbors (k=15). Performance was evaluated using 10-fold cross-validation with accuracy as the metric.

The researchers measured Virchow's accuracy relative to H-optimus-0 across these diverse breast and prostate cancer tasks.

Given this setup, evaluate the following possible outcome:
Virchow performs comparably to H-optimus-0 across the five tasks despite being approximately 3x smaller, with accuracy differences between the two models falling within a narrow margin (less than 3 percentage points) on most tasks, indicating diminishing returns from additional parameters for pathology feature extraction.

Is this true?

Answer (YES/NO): NO